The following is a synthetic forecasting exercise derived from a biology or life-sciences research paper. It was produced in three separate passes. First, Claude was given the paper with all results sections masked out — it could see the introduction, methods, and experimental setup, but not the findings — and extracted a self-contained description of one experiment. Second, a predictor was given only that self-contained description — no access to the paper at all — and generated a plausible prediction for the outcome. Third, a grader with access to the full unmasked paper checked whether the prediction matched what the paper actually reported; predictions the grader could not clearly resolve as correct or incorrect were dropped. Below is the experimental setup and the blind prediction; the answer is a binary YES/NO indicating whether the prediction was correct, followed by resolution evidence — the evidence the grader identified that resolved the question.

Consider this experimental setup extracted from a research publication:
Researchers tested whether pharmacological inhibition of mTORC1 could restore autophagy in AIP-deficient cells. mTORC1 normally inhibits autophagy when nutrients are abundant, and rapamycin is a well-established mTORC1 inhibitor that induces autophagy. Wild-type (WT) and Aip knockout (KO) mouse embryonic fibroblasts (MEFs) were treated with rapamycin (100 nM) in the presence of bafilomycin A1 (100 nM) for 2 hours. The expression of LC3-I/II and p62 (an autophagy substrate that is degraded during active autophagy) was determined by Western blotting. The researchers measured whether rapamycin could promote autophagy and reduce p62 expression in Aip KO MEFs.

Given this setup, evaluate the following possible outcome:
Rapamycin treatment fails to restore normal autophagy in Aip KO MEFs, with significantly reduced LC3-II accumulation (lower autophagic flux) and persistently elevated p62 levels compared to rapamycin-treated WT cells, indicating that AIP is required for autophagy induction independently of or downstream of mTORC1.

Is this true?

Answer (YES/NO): YES